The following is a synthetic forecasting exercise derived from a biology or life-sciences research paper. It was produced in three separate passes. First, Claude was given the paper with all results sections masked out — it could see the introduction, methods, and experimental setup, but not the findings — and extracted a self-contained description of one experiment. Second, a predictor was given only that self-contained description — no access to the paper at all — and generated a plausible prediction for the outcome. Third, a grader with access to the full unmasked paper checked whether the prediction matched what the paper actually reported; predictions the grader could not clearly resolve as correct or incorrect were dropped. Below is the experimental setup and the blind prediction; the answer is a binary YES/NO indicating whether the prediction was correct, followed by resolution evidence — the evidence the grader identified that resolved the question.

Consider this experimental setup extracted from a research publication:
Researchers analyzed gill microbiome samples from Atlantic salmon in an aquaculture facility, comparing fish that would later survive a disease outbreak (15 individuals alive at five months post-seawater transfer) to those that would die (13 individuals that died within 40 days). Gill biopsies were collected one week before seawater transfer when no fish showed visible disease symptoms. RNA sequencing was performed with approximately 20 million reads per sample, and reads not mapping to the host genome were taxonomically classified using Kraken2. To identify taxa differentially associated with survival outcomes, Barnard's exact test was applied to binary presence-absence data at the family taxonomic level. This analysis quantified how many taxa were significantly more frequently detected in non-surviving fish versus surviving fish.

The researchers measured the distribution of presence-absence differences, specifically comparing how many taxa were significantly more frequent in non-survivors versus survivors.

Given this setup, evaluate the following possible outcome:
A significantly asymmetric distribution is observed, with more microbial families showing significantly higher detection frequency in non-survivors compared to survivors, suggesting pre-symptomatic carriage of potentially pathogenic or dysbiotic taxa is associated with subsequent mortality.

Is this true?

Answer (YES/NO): YES